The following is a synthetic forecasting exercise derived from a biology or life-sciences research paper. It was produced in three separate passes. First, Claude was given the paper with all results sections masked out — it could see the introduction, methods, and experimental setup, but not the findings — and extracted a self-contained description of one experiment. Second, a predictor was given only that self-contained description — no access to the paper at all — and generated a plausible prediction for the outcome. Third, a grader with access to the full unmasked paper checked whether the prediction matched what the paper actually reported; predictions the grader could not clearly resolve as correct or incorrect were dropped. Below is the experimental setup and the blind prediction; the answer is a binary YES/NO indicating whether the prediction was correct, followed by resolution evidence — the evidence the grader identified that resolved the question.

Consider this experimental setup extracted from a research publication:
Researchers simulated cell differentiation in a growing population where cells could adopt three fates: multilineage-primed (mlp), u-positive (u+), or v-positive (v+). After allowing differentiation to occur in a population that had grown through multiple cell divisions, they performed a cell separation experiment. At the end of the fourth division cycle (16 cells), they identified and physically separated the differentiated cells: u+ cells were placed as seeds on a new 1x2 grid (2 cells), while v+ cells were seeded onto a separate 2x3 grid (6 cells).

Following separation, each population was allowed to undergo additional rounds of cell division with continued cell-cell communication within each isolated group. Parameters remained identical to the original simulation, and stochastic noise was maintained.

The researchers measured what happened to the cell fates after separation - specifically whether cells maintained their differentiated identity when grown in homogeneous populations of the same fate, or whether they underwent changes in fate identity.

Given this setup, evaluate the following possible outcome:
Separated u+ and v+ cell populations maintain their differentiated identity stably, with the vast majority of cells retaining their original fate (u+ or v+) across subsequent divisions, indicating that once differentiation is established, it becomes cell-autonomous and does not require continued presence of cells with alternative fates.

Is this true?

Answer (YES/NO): NO